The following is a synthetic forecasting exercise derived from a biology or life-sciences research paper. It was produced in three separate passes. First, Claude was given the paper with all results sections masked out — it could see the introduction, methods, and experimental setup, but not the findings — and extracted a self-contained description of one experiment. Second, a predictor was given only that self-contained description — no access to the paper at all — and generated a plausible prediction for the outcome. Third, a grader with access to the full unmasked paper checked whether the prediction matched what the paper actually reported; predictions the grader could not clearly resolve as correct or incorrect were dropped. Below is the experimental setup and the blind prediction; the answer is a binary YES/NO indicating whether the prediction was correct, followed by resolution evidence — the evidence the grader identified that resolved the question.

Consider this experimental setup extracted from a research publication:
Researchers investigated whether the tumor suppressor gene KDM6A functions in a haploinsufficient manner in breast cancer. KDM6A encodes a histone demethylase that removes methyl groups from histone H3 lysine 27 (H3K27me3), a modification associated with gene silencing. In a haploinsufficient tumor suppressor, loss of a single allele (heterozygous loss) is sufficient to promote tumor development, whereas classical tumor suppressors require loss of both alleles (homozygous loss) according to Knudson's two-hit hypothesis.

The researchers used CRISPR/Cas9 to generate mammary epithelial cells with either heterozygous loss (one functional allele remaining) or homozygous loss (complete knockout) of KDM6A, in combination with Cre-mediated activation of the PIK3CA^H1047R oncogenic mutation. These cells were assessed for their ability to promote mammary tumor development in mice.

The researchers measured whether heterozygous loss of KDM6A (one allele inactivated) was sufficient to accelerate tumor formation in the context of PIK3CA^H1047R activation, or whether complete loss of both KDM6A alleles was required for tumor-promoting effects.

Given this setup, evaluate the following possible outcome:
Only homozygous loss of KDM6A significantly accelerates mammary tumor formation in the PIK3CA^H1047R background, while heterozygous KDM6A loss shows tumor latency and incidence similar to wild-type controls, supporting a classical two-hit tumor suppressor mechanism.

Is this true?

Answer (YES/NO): NO